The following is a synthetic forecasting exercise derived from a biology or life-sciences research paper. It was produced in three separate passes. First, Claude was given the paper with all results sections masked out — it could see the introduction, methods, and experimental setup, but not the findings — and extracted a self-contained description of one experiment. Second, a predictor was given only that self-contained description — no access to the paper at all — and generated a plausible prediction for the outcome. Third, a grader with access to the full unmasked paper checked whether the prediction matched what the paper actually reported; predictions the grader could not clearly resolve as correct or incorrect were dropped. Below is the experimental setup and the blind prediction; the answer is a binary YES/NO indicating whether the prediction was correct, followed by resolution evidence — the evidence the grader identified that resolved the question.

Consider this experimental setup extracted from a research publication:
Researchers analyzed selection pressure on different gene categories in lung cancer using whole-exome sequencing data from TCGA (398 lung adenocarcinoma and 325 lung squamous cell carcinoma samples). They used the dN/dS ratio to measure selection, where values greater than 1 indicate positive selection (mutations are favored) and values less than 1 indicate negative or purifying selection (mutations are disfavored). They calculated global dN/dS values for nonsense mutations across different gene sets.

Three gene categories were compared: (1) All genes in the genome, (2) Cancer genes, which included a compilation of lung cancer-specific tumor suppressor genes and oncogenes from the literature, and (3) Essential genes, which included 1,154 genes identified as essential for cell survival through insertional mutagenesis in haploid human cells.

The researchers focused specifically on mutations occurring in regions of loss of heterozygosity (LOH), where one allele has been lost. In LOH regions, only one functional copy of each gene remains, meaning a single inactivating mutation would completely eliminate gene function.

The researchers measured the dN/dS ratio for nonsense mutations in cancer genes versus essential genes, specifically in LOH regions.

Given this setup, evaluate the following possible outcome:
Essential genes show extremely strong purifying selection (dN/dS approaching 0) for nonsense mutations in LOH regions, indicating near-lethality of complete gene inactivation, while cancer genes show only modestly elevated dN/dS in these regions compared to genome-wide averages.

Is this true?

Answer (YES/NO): NO